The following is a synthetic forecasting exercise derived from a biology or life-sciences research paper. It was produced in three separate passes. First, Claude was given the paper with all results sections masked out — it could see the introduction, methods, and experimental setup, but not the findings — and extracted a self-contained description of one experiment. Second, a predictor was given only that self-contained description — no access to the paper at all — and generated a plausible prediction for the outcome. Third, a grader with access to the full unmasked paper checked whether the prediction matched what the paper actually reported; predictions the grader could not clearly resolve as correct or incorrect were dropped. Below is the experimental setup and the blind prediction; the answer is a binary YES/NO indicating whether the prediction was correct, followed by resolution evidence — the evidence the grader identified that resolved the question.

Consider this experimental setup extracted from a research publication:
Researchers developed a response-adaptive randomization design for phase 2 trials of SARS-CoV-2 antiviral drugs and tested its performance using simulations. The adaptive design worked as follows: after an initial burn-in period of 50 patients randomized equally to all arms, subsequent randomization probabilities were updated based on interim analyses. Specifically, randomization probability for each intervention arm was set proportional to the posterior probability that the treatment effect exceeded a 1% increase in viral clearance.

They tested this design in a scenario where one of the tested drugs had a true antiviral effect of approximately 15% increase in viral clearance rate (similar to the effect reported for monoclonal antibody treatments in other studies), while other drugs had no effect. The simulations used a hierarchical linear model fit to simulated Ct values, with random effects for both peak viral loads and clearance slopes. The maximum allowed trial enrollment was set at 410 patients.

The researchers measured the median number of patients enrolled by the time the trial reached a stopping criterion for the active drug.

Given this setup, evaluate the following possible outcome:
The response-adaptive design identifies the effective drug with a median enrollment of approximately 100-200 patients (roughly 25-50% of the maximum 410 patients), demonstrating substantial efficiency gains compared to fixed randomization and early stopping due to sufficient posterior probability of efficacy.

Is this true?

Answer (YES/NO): YES